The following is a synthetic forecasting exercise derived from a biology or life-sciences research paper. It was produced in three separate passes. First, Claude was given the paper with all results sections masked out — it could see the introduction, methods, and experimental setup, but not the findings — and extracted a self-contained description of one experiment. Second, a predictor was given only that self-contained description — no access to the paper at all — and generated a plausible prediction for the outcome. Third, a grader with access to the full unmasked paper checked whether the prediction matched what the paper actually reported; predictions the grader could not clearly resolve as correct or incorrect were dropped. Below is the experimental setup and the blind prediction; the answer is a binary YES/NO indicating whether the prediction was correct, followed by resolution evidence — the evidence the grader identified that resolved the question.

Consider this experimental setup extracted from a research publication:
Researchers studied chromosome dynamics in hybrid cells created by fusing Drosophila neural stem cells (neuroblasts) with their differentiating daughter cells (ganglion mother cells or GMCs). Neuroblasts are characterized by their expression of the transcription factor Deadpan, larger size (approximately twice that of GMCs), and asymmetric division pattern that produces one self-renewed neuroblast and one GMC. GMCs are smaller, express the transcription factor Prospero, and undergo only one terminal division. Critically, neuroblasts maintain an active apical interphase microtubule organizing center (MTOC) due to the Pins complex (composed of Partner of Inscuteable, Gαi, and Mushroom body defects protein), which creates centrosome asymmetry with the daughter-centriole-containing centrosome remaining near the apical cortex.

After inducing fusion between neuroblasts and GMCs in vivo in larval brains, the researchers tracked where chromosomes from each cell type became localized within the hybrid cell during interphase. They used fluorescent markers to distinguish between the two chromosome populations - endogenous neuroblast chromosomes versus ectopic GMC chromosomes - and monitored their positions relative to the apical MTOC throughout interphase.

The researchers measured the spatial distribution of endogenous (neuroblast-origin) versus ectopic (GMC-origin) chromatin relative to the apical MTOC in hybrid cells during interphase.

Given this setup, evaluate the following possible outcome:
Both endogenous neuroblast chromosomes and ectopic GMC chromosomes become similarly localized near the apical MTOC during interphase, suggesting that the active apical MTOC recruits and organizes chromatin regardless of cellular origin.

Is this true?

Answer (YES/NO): NO